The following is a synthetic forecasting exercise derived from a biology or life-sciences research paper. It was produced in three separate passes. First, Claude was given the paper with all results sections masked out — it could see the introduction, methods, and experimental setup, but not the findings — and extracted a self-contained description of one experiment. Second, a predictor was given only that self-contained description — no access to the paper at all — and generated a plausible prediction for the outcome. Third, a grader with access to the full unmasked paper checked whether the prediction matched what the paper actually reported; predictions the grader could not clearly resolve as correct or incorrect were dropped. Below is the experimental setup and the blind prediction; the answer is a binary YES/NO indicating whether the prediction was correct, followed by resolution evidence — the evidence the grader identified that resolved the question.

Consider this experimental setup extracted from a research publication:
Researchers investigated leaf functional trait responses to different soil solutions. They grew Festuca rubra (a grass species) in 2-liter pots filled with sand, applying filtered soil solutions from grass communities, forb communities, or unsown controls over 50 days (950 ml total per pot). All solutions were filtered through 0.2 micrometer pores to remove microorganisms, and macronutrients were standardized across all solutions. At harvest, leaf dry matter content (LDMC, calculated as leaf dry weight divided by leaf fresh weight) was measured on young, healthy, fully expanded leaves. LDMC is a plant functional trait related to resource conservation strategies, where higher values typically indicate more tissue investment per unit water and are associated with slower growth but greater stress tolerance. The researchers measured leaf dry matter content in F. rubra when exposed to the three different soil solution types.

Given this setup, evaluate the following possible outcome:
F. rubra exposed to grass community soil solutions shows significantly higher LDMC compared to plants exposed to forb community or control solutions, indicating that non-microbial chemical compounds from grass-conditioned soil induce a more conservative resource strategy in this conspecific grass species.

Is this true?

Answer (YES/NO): NO